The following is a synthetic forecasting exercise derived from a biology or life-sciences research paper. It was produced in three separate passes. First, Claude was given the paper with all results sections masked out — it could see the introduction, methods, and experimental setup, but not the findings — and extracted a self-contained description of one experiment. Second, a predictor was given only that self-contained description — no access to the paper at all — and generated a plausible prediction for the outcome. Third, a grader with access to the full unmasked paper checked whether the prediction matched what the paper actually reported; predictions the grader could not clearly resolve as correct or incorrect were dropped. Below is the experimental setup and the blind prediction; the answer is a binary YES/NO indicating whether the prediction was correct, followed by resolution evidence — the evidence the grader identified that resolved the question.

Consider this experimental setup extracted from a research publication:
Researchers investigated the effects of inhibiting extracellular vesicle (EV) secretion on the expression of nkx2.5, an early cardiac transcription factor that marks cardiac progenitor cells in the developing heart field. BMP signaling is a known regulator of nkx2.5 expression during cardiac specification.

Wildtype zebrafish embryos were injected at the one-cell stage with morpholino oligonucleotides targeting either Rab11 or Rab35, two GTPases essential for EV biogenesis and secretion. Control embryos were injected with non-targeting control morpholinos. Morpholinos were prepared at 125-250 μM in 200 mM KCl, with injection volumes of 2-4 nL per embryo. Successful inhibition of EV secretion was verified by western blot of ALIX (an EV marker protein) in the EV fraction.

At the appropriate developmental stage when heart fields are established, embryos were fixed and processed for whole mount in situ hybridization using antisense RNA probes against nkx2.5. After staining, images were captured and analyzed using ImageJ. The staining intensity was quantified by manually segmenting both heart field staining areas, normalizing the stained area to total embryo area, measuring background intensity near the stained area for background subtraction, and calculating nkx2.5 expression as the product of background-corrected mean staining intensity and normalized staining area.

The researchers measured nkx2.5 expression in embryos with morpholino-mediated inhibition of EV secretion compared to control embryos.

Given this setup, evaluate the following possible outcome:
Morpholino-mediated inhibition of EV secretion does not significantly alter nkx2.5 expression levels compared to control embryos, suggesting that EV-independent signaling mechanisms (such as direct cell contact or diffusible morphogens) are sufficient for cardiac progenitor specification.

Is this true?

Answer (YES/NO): NO